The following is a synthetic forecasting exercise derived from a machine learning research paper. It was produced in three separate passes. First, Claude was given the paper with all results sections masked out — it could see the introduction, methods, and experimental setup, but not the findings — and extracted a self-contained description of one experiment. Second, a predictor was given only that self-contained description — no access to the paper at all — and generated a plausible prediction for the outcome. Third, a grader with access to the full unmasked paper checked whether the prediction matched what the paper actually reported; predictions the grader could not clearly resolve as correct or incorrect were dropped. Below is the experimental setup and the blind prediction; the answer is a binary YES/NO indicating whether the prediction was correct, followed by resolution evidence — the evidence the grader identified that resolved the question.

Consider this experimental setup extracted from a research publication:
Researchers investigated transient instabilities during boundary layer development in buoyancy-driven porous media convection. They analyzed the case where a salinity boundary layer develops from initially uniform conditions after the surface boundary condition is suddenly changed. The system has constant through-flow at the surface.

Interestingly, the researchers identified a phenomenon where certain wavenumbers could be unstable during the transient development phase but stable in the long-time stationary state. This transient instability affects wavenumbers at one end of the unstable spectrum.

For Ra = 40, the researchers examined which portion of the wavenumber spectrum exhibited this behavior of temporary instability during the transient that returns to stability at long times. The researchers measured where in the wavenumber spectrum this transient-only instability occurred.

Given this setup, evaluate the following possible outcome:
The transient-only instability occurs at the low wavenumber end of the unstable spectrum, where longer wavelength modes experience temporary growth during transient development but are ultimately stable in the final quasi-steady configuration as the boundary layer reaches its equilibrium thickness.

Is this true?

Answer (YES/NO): NO